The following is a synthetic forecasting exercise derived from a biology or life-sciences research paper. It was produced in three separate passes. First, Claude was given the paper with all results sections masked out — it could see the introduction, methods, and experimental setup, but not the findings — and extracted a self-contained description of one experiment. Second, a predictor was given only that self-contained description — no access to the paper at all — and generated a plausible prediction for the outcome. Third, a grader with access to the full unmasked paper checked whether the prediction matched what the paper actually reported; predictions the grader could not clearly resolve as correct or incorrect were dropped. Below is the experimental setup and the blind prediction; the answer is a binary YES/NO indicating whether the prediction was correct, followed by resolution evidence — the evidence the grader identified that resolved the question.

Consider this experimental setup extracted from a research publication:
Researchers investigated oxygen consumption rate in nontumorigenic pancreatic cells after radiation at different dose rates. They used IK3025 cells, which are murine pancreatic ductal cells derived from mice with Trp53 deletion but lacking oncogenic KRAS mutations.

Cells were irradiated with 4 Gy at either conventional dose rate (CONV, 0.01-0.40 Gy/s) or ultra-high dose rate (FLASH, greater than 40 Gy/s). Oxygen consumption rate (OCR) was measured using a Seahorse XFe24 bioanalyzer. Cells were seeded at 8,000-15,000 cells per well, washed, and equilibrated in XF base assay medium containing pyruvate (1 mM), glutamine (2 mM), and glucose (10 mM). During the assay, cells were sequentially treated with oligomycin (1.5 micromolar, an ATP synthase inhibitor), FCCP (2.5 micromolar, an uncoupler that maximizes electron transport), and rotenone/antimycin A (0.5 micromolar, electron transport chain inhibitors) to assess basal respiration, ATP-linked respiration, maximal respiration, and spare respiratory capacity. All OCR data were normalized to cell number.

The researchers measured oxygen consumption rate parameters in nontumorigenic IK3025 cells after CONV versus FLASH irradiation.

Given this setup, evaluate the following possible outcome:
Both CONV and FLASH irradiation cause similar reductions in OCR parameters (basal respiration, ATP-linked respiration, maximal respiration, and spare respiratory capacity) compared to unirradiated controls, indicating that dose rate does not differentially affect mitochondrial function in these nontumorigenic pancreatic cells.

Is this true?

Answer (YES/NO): NO